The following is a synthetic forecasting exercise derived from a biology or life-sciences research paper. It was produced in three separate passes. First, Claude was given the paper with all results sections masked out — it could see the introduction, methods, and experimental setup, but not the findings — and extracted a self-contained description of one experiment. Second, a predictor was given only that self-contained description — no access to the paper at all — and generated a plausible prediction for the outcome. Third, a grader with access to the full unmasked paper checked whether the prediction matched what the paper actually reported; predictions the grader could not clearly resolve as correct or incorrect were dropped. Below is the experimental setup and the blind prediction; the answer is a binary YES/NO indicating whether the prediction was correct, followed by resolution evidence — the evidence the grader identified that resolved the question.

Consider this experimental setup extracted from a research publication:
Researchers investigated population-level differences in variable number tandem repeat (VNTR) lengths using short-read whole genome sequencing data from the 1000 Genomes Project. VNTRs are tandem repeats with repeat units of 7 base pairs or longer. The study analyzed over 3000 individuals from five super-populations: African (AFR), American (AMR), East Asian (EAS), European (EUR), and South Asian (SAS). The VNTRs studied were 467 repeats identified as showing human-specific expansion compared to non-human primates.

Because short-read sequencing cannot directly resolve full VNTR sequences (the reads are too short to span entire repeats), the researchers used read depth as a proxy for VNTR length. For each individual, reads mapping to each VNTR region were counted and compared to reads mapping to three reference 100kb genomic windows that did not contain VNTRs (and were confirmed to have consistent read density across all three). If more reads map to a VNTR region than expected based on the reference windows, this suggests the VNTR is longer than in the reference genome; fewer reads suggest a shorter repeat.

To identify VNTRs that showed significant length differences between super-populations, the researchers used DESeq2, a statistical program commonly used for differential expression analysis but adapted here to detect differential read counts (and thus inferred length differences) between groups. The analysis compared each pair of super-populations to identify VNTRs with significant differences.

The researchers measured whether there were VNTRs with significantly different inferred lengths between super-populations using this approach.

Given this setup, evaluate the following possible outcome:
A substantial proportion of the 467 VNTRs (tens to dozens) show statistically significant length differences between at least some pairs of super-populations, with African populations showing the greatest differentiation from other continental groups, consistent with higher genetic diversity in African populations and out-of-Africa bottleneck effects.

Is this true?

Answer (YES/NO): NO